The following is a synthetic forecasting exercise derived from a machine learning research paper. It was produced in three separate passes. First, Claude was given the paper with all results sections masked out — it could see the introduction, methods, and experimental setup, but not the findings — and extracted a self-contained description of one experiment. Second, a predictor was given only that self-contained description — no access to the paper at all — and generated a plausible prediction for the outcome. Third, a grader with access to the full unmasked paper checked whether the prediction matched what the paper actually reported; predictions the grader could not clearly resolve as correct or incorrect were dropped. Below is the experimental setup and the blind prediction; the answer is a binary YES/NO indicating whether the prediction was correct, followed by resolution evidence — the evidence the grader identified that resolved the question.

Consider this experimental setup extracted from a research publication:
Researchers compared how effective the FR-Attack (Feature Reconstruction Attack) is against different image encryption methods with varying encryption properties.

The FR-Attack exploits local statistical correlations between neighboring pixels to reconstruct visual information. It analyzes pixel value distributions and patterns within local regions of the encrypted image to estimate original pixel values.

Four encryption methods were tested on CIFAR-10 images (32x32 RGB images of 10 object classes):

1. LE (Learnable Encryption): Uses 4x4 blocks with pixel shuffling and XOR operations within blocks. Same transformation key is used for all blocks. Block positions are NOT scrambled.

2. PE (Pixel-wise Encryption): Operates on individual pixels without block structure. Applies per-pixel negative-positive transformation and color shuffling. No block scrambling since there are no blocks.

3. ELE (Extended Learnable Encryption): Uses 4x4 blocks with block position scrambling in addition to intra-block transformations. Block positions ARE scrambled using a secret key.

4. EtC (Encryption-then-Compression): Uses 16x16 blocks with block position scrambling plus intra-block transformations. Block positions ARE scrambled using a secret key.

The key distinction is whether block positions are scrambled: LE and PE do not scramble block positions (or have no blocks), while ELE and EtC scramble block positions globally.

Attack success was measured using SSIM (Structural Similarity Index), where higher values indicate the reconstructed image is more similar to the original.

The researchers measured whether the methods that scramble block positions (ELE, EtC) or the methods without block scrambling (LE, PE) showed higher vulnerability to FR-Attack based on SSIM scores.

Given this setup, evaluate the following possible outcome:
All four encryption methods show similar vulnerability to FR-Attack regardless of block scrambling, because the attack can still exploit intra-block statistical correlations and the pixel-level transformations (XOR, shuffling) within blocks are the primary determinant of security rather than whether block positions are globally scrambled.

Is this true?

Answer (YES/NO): NO